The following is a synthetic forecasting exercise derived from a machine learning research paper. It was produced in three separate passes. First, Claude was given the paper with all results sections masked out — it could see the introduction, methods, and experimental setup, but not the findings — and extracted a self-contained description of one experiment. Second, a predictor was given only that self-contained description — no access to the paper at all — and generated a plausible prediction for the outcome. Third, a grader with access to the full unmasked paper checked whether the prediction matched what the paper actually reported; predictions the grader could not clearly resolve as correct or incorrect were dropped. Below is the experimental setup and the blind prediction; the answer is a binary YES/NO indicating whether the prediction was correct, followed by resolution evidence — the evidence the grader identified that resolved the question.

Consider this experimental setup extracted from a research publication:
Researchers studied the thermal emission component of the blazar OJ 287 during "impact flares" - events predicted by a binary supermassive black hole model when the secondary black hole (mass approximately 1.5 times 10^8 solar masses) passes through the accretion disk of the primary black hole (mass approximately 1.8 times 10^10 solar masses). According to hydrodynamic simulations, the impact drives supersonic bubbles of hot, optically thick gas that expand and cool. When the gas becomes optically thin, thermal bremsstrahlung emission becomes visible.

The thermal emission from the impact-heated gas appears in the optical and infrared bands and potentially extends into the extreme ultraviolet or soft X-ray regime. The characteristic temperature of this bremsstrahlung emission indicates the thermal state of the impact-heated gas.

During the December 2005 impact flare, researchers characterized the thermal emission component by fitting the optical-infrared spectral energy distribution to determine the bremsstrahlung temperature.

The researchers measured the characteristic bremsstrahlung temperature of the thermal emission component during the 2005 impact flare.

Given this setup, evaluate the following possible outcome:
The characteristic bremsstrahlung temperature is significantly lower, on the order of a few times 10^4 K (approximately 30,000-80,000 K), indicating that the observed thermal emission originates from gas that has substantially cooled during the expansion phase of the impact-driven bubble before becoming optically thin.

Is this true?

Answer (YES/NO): NO